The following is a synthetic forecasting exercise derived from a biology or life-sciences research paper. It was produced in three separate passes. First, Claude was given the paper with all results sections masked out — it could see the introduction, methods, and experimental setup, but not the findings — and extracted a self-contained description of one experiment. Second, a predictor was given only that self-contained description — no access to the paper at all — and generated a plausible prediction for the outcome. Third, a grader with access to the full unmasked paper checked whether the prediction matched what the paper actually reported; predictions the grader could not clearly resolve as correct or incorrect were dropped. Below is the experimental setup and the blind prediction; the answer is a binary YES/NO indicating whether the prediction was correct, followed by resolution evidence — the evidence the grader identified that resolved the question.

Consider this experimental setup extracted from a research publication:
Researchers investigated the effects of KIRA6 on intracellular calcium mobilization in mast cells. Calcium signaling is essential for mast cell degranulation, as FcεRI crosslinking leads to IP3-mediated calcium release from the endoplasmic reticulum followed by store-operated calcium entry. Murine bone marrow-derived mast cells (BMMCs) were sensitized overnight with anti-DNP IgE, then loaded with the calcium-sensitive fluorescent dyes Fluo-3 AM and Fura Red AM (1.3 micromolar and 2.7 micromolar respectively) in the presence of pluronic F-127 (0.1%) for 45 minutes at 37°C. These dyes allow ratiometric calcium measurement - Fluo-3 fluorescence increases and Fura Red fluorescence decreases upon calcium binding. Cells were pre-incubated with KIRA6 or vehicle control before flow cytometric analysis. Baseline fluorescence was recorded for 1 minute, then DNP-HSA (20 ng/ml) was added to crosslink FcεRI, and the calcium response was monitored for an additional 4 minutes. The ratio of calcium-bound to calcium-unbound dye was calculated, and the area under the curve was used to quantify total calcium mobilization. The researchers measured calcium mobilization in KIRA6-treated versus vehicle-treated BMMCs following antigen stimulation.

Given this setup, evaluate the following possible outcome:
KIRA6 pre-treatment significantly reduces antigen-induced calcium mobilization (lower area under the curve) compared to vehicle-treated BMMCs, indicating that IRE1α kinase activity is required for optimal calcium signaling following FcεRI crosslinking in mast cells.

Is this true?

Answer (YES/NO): NO